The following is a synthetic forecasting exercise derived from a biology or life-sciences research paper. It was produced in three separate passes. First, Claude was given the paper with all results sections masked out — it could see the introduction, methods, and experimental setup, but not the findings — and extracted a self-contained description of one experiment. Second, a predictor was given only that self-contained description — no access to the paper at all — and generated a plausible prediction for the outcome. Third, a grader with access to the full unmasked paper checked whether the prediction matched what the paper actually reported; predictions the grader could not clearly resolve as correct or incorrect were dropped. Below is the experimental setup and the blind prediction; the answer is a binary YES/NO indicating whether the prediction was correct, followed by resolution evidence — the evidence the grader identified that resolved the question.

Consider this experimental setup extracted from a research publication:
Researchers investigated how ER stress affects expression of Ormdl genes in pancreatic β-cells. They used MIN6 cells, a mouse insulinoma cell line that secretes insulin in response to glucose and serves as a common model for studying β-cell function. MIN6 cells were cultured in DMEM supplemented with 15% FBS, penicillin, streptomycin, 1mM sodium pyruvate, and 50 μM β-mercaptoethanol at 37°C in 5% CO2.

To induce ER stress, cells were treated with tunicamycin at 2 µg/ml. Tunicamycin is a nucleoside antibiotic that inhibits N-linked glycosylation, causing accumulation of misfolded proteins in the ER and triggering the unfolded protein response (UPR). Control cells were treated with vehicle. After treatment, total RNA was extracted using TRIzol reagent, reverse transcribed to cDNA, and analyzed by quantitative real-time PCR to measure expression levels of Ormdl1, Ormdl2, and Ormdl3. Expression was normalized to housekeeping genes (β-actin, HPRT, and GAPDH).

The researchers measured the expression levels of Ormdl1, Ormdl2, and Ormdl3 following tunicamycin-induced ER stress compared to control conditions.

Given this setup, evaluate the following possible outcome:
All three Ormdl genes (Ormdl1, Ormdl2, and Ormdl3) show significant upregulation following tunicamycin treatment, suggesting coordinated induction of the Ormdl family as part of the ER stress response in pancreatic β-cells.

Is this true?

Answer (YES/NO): YES